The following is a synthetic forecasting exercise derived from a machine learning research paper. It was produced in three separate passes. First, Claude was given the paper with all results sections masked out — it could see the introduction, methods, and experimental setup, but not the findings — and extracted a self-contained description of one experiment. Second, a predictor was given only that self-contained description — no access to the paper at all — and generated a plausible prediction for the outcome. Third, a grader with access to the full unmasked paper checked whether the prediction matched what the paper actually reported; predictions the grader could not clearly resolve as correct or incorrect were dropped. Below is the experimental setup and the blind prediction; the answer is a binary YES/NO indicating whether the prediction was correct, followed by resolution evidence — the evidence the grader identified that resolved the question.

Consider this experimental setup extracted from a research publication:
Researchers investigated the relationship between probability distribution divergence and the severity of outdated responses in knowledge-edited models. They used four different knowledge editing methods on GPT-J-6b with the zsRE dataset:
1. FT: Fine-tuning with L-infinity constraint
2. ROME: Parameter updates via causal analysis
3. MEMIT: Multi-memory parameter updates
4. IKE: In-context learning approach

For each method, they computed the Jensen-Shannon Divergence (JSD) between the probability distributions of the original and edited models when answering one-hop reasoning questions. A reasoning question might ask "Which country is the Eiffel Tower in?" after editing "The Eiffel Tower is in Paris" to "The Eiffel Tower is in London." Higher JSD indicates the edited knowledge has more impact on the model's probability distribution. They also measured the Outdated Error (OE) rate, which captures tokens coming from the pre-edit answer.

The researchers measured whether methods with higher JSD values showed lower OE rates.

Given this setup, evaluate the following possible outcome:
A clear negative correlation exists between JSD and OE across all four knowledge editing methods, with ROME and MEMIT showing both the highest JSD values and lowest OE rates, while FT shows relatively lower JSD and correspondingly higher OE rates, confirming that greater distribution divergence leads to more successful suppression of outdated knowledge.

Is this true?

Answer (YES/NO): NO